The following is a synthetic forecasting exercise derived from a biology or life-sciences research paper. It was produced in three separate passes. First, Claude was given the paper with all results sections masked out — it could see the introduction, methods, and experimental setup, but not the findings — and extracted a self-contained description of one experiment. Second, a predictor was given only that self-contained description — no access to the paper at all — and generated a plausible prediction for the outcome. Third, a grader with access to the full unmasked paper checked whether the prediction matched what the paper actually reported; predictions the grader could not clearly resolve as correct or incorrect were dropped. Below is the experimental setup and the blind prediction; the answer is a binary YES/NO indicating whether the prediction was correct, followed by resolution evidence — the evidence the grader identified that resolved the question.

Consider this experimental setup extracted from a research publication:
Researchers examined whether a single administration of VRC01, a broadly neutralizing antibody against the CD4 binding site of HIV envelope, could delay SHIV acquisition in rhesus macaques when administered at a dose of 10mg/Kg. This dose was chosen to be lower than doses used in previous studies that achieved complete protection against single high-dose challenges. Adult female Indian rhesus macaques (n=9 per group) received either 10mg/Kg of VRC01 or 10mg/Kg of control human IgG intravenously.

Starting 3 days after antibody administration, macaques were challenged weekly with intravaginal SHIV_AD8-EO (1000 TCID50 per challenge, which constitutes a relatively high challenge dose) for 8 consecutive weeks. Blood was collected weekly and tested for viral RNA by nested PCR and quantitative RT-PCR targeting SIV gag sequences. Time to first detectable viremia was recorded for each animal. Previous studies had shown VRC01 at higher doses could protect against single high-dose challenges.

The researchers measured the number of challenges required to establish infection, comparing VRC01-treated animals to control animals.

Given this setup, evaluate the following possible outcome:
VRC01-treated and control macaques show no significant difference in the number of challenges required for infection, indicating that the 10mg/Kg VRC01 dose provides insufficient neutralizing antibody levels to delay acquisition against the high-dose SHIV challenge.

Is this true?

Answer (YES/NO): NO